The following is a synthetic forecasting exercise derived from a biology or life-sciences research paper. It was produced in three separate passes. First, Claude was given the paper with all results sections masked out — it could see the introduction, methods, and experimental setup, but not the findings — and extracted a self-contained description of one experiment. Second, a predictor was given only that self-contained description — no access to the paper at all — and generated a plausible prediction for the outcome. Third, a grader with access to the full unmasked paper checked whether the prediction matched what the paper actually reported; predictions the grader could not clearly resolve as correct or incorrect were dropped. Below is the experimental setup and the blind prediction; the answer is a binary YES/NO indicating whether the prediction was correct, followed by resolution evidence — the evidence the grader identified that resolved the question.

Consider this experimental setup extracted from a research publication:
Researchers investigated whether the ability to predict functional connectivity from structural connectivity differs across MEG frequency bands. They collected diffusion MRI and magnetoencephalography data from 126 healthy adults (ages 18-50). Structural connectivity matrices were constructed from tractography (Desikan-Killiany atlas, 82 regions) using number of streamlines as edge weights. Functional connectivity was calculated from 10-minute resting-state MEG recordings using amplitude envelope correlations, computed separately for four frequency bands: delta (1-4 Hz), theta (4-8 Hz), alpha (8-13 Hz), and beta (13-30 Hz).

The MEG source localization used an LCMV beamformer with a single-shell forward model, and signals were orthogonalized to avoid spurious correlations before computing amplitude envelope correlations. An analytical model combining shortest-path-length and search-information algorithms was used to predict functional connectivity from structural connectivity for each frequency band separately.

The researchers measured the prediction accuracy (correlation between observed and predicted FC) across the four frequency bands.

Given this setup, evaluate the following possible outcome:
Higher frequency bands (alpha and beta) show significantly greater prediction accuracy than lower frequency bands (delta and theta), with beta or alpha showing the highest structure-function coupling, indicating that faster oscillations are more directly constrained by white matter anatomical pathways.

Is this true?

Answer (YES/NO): YES